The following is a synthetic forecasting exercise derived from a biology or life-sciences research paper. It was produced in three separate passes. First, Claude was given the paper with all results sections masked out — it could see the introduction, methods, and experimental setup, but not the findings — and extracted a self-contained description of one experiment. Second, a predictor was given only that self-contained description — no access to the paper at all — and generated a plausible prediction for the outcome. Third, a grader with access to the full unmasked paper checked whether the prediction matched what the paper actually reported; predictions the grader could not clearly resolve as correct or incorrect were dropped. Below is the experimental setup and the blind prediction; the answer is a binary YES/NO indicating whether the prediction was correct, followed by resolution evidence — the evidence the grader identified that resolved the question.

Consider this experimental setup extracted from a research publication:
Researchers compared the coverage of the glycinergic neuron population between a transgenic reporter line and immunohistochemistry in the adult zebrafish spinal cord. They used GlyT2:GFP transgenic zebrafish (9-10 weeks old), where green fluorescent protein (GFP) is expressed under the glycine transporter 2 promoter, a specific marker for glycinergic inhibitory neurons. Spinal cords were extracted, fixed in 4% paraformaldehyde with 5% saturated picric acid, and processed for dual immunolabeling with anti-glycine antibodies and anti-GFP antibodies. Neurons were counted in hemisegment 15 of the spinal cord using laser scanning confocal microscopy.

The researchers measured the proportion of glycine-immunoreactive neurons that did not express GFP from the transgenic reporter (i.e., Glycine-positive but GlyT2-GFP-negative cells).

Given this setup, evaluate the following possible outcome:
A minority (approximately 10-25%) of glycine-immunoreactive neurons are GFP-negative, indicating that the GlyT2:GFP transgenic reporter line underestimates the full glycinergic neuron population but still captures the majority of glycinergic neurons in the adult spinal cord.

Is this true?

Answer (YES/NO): YES